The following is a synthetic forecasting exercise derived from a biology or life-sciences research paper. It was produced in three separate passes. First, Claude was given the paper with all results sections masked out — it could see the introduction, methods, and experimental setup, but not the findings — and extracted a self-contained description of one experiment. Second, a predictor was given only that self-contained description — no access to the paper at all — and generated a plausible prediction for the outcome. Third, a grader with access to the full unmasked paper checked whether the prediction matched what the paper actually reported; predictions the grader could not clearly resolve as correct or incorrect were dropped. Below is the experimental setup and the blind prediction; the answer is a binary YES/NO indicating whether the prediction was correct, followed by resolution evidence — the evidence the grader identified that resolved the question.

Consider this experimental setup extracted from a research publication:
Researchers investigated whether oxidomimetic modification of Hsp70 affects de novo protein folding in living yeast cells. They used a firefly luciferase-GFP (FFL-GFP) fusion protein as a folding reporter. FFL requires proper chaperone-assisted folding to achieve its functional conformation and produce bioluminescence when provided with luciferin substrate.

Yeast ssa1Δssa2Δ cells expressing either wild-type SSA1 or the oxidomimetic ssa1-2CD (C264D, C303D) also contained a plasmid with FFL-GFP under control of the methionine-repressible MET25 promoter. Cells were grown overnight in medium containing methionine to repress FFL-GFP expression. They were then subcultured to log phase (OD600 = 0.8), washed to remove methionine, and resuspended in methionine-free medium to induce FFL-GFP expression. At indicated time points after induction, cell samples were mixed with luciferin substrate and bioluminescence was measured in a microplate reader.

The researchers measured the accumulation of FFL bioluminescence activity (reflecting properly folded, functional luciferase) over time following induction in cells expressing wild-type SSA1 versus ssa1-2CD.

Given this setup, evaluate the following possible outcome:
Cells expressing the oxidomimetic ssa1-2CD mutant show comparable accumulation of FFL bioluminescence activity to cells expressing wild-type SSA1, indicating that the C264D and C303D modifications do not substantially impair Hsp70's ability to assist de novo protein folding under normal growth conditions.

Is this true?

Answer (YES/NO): NO